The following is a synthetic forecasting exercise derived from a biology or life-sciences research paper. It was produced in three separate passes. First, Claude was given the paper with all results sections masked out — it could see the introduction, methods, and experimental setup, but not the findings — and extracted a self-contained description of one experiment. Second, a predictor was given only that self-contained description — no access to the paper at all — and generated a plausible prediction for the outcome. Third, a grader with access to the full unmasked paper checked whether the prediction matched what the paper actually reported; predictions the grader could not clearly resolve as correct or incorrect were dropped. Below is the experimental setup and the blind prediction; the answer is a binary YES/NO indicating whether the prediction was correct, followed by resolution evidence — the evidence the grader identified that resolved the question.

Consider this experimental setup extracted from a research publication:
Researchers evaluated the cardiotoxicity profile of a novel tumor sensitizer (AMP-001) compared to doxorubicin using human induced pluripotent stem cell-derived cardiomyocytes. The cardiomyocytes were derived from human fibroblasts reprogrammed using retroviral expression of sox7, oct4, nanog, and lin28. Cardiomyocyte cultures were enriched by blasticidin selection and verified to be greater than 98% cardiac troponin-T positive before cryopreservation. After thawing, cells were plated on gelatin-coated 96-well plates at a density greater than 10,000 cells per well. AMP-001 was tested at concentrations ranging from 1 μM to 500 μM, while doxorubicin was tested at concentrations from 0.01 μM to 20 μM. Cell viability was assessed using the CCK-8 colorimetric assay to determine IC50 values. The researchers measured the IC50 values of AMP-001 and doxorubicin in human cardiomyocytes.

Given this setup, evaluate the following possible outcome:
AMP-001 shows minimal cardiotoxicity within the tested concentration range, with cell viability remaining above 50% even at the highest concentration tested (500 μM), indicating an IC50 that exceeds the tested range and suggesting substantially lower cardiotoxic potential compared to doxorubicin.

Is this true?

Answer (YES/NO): NO